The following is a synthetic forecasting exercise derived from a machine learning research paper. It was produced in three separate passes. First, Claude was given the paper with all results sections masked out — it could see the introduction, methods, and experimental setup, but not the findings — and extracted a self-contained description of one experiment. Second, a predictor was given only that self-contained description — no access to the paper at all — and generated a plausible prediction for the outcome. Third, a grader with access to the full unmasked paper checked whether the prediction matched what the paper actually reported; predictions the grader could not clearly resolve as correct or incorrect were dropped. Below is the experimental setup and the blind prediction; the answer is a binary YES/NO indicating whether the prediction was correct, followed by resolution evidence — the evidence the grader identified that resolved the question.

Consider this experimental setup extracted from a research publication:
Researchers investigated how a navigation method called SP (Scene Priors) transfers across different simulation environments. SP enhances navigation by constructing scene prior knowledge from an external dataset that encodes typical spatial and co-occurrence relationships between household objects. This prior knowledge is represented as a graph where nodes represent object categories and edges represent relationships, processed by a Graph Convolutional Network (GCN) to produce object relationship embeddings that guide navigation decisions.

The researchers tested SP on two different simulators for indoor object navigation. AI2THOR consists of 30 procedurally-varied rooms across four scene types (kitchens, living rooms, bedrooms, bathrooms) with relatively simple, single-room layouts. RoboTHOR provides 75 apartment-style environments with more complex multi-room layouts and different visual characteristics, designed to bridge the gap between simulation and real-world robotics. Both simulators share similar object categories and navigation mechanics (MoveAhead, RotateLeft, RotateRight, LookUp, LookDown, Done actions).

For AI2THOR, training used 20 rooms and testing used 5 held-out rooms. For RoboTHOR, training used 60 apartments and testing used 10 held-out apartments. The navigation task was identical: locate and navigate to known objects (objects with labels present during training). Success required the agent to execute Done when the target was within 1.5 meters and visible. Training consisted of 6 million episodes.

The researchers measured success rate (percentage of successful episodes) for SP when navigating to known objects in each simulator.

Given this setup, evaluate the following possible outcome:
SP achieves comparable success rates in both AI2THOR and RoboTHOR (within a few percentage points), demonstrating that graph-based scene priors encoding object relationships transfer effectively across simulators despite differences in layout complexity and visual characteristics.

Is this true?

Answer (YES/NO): NO